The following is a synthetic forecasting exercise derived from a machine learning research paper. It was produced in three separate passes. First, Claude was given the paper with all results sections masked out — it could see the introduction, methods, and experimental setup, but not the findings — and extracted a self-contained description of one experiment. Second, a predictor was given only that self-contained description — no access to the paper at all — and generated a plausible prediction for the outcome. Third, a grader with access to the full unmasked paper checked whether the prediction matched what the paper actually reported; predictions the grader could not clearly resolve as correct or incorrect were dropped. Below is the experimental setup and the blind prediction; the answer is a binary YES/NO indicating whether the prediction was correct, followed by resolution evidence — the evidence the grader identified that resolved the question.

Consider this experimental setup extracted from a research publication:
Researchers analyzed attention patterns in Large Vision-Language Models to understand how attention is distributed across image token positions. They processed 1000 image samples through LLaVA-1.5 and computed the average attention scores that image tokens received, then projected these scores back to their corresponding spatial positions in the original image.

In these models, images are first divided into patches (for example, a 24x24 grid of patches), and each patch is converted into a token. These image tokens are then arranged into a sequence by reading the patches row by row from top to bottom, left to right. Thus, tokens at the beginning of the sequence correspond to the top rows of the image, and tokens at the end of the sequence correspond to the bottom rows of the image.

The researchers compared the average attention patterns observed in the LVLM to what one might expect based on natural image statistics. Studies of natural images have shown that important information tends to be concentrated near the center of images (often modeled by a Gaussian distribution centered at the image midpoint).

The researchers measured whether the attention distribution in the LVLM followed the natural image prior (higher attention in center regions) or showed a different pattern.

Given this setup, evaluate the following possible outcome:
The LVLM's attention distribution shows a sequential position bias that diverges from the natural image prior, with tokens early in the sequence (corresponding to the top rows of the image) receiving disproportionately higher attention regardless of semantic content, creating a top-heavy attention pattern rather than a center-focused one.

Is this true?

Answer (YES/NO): NO